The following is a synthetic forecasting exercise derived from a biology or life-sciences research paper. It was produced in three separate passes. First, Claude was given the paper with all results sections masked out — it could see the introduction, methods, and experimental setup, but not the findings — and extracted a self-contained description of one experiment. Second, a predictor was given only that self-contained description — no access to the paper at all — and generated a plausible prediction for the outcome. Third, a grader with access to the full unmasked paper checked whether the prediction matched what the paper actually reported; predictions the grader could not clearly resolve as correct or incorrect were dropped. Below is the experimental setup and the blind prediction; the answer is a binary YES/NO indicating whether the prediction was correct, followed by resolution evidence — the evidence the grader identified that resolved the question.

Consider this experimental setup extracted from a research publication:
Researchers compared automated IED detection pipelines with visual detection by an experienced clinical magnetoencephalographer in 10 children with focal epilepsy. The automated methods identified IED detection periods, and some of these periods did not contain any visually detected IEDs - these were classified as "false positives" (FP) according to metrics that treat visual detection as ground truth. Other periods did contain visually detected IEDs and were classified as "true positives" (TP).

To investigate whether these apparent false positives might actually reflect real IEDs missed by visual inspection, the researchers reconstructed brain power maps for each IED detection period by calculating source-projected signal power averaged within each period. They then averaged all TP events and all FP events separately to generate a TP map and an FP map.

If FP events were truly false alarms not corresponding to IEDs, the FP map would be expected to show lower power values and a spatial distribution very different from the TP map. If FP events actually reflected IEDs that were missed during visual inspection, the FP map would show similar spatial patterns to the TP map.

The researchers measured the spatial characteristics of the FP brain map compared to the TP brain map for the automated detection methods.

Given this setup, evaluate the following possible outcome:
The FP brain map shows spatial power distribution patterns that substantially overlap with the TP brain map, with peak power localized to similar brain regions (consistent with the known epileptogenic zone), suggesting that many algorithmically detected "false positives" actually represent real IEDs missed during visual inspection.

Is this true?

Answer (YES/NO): YES